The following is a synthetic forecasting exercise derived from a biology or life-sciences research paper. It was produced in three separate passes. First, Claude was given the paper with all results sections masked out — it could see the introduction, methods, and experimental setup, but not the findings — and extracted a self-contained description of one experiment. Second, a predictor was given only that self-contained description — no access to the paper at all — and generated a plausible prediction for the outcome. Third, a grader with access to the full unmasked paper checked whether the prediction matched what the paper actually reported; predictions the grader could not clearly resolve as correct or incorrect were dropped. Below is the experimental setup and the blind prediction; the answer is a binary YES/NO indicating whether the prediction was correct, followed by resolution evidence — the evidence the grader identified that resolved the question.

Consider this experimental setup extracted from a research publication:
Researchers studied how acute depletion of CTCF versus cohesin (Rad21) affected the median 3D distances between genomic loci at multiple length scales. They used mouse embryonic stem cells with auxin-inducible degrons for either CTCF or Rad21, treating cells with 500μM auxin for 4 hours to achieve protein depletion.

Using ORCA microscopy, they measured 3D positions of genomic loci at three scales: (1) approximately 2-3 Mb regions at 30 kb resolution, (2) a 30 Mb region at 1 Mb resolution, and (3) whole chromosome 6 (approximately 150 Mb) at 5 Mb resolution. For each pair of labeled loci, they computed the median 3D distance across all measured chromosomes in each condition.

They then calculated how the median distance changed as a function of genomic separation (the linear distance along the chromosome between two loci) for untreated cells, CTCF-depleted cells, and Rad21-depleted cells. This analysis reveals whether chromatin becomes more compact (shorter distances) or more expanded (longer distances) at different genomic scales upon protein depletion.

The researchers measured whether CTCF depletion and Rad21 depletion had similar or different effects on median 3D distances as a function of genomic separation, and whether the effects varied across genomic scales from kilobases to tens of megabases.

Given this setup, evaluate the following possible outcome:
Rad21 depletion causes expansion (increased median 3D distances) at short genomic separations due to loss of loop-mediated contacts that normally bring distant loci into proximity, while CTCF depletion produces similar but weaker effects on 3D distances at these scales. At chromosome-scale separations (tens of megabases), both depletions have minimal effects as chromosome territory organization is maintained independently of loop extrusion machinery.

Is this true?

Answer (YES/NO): NO